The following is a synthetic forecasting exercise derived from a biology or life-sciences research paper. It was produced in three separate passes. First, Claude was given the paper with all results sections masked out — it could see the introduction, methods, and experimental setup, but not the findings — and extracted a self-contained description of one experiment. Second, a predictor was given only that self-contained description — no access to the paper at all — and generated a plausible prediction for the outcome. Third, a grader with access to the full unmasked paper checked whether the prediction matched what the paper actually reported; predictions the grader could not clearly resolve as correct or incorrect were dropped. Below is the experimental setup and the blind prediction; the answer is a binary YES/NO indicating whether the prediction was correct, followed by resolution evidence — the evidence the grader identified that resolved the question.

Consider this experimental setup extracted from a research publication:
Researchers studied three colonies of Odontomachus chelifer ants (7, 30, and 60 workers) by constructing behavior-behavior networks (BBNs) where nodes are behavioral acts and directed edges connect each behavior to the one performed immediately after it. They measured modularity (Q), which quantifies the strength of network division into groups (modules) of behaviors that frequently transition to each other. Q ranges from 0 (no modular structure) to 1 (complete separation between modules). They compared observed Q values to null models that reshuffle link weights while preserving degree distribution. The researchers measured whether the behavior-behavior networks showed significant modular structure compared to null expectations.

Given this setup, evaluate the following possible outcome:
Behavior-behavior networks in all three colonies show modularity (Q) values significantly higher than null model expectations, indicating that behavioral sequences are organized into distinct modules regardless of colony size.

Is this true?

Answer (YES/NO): NO